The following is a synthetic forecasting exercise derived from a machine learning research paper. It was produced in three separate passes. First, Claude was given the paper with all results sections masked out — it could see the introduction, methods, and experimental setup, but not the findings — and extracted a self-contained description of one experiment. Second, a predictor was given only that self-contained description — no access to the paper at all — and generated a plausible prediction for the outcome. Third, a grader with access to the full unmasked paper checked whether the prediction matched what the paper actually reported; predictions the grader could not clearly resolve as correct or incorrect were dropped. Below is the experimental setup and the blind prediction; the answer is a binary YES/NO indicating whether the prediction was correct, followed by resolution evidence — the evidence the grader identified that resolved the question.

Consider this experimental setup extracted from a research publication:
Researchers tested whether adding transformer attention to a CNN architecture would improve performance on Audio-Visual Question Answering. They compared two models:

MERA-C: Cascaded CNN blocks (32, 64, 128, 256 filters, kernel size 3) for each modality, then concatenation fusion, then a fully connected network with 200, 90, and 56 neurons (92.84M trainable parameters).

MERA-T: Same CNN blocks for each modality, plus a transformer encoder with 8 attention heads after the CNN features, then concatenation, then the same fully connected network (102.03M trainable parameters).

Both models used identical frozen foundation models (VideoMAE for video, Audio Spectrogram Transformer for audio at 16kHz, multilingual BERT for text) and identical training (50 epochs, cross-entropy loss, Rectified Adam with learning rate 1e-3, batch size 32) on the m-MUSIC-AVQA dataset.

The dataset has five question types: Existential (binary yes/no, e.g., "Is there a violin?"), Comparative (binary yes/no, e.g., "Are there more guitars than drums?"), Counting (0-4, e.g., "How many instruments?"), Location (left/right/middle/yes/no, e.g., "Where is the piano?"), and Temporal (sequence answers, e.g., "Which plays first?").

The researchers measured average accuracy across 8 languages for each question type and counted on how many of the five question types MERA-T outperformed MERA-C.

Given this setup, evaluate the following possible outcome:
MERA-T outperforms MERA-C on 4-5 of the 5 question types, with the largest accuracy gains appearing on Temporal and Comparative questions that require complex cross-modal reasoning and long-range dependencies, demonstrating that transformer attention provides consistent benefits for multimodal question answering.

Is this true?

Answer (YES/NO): NO